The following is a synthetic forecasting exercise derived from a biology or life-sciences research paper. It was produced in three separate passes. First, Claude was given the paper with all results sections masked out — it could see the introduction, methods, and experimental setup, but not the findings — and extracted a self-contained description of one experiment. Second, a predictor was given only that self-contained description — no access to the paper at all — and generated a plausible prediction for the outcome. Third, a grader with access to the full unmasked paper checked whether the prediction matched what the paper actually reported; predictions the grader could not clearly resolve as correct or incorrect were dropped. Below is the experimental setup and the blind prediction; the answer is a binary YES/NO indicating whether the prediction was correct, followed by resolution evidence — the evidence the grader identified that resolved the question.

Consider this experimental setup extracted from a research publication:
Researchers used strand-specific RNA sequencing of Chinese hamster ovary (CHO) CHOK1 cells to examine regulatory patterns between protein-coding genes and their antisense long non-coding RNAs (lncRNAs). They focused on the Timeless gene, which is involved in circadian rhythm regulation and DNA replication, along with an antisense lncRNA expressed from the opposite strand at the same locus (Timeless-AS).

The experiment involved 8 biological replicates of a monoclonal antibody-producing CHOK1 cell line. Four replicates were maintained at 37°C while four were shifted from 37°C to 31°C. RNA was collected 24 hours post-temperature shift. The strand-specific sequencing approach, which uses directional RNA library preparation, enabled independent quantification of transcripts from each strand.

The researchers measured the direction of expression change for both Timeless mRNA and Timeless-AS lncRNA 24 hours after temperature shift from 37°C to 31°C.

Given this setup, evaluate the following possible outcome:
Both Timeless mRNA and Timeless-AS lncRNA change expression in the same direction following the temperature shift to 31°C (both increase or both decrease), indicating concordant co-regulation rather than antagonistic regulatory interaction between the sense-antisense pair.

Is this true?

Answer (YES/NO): YES